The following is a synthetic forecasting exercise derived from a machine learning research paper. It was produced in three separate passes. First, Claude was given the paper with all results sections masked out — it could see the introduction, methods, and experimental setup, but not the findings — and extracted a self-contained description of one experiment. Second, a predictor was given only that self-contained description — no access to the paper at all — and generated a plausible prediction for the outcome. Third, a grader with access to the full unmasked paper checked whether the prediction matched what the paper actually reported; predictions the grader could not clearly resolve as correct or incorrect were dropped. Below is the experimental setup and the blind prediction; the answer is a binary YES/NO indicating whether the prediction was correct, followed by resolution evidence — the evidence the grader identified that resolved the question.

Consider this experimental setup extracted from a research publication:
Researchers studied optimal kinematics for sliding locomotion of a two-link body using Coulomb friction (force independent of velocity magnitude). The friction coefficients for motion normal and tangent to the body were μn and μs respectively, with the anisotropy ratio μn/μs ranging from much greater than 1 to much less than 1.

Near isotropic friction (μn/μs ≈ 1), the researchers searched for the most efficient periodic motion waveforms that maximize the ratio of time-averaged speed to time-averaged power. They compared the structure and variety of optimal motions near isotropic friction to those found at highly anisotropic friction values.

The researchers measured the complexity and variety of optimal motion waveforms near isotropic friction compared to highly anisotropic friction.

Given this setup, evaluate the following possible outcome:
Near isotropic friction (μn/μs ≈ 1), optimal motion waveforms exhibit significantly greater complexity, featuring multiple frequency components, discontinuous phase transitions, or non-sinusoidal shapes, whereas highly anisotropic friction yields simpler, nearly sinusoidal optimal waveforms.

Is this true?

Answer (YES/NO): NO